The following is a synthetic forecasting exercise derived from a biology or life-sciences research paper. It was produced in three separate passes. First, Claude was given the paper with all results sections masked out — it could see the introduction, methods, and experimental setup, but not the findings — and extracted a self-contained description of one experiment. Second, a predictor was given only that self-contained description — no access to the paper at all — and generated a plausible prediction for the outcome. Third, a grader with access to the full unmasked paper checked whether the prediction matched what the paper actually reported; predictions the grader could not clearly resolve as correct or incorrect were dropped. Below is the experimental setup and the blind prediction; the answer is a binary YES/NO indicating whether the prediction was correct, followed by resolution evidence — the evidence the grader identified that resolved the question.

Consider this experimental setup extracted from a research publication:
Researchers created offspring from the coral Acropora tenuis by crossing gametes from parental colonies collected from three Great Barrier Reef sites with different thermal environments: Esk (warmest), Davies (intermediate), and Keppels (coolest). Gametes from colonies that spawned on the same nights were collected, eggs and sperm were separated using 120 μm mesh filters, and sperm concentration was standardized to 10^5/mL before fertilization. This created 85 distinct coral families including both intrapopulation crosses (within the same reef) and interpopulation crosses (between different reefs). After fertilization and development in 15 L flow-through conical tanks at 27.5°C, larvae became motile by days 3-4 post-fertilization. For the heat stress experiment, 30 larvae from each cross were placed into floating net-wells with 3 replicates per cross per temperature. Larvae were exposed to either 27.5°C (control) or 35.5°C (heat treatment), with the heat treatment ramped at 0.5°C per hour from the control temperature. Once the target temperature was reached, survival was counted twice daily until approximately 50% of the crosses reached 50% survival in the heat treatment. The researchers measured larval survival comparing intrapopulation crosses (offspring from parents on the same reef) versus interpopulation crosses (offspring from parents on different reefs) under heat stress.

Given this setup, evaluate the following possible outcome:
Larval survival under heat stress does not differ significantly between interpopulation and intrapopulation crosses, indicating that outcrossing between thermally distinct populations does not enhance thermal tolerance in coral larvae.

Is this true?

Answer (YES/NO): NO